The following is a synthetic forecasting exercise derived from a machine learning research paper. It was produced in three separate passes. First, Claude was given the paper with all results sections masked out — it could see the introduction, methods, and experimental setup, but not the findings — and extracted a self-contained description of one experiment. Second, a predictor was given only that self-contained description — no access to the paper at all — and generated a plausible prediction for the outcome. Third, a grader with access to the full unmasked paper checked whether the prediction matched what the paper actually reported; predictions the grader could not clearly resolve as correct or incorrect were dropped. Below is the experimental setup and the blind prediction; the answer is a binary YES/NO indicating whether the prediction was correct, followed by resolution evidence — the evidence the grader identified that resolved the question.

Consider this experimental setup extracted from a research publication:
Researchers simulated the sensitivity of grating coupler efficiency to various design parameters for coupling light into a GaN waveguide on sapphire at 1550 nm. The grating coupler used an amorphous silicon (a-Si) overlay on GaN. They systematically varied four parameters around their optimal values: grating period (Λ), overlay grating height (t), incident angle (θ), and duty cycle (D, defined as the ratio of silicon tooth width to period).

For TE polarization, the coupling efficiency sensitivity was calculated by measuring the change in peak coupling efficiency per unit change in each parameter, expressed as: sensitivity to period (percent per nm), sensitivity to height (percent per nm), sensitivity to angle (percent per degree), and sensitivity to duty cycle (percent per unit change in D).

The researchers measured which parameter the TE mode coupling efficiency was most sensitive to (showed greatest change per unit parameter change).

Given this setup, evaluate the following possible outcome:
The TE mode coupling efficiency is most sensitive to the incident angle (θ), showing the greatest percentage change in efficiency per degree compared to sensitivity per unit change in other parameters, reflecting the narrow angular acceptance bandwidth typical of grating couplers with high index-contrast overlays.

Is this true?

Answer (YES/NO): YES